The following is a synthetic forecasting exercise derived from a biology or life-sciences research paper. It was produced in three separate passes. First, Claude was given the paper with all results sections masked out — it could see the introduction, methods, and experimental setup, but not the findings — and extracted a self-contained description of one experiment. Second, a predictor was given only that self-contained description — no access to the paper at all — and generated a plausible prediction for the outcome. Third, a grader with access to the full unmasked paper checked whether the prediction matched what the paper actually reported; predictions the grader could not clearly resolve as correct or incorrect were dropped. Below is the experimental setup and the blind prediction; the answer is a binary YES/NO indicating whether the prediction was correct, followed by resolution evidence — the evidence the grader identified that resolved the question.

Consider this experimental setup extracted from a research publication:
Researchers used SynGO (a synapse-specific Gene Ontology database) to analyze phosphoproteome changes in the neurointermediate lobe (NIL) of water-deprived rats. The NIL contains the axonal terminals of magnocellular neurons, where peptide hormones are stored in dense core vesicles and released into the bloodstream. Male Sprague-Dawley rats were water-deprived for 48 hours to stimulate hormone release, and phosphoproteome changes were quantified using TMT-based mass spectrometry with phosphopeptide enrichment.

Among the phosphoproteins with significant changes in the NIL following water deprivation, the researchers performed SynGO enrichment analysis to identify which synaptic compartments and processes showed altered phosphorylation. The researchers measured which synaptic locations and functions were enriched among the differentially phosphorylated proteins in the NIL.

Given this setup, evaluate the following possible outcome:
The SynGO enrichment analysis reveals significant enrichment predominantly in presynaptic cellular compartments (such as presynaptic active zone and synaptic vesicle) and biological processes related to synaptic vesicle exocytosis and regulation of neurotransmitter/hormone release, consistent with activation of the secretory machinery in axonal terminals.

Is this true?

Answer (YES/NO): YES